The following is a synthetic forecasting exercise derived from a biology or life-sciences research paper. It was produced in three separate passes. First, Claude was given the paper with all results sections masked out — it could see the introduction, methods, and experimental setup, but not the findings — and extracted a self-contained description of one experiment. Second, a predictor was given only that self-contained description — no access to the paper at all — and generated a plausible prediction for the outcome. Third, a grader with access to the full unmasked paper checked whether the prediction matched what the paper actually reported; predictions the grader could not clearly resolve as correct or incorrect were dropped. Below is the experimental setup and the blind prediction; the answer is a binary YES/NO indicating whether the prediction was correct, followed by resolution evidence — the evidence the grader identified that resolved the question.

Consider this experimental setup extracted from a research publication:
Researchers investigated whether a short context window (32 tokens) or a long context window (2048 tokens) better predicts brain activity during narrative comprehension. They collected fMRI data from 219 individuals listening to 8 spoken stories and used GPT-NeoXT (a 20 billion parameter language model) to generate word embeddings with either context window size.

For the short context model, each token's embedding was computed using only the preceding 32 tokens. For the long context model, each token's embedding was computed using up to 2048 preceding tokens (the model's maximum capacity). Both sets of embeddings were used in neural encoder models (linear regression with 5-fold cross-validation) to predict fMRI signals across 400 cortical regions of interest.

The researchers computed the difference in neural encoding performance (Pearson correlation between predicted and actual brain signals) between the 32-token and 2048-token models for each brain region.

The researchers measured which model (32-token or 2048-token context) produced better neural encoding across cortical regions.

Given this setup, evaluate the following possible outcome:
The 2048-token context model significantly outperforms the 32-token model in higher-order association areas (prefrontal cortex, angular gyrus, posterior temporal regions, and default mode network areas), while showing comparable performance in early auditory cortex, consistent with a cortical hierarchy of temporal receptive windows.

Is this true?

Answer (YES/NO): NO